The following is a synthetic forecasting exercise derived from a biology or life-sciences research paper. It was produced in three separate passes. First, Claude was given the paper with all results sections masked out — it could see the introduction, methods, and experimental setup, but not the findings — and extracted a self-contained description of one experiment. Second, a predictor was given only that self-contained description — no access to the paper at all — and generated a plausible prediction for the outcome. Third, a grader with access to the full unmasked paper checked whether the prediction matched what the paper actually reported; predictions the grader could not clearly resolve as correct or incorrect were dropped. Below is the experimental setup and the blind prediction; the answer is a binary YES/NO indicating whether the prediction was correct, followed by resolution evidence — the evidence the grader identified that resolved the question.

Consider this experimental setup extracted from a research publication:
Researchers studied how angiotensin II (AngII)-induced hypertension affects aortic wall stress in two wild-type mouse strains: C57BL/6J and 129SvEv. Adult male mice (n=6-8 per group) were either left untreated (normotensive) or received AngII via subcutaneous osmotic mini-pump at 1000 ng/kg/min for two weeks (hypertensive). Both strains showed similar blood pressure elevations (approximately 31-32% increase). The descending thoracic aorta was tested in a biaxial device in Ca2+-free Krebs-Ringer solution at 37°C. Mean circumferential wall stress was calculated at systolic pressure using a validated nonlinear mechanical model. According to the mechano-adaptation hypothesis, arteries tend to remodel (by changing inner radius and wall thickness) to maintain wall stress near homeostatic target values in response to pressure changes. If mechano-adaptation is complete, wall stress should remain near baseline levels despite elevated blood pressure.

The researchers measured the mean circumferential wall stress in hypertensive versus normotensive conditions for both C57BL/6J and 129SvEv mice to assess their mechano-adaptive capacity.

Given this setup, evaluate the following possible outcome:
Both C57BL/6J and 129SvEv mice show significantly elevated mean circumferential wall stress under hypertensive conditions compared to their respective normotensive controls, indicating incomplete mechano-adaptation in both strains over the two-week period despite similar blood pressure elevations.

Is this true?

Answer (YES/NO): NO